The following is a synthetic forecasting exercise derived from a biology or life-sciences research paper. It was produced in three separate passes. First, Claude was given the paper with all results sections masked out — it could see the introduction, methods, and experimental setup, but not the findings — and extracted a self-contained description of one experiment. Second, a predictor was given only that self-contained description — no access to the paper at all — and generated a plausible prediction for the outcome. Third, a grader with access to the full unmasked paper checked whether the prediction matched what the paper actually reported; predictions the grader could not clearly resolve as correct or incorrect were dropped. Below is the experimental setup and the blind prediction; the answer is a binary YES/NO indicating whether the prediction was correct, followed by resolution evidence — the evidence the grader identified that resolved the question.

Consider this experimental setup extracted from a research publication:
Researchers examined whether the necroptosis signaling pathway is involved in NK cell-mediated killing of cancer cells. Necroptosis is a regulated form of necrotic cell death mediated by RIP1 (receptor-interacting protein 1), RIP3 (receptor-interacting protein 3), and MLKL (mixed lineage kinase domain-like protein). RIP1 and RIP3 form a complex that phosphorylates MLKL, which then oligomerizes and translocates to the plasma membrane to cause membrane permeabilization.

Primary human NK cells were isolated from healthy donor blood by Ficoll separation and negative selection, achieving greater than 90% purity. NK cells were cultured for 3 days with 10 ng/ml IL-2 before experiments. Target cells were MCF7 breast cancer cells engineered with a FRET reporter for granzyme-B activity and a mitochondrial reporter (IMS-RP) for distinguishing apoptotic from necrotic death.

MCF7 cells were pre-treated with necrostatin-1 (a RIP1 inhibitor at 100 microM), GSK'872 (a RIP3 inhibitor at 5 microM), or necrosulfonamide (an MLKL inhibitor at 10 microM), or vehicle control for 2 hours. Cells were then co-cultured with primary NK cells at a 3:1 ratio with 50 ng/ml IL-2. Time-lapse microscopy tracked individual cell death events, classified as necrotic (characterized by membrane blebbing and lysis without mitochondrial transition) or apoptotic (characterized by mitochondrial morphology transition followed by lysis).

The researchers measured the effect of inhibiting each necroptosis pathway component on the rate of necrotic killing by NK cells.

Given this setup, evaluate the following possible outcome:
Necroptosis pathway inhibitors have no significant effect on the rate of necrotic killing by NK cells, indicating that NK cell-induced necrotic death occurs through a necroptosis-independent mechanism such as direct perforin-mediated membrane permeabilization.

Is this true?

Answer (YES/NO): NO